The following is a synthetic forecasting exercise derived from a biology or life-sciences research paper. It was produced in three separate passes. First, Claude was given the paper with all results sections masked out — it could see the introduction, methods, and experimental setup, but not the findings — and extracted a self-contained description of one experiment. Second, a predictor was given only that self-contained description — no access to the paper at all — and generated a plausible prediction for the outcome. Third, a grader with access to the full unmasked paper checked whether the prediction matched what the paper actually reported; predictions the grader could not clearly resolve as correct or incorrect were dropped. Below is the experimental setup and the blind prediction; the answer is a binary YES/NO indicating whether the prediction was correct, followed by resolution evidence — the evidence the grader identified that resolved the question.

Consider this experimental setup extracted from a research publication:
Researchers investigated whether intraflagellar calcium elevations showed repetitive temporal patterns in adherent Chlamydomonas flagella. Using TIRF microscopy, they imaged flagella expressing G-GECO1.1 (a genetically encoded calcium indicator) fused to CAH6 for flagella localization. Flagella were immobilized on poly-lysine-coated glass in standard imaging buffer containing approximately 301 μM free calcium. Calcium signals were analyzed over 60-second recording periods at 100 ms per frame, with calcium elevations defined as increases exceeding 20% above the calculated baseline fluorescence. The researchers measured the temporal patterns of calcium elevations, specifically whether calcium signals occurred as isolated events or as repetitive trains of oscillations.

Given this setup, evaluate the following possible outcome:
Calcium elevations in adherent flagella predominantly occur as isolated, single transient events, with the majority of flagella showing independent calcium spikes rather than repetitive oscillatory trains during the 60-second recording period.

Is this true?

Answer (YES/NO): NO